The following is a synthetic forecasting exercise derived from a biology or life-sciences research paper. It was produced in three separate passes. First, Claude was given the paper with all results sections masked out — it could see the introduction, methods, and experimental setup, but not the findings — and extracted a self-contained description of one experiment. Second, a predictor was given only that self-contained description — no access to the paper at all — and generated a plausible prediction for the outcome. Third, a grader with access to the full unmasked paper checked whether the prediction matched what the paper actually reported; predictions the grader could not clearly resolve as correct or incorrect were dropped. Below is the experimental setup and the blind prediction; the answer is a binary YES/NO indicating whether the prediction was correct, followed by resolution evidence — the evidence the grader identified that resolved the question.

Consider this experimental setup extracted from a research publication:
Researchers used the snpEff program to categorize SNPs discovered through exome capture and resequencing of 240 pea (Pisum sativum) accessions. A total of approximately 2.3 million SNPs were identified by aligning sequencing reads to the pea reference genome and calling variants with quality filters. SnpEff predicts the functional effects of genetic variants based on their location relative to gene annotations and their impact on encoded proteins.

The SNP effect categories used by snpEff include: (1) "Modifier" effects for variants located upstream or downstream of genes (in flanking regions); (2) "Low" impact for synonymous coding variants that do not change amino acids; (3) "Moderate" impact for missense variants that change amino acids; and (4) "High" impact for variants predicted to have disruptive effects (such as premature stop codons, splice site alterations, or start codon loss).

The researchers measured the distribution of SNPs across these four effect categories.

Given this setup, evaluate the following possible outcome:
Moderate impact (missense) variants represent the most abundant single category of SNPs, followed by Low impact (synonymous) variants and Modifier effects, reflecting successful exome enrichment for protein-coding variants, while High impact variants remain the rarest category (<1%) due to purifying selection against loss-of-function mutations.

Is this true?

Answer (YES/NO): NO